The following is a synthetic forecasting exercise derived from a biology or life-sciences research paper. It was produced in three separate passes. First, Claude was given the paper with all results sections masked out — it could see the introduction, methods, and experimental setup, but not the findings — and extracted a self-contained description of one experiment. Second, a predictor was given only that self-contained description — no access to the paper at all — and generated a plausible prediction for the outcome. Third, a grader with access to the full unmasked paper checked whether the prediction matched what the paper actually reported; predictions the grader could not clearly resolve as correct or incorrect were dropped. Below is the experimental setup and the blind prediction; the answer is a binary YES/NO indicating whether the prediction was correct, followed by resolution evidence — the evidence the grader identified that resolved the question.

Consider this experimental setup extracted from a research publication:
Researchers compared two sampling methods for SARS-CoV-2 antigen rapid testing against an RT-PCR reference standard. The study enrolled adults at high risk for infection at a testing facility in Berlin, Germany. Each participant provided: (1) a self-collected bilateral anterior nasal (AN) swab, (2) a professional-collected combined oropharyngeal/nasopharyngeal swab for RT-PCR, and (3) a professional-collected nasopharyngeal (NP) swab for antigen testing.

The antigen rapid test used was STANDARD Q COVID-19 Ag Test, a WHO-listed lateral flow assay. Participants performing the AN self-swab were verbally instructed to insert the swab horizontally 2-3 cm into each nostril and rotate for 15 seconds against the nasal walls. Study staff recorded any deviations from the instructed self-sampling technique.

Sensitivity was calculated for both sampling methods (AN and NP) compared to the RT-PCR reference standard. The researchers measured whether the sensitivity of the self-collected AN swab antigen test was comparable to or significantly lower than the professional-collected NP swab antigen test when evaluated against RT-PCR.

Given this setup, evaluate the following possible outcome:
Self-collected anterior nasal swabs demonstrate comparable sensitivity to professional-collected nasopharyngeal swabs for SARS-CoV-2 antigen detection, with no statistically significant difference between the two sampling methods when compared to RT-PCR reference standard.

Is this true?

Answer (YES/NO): YES